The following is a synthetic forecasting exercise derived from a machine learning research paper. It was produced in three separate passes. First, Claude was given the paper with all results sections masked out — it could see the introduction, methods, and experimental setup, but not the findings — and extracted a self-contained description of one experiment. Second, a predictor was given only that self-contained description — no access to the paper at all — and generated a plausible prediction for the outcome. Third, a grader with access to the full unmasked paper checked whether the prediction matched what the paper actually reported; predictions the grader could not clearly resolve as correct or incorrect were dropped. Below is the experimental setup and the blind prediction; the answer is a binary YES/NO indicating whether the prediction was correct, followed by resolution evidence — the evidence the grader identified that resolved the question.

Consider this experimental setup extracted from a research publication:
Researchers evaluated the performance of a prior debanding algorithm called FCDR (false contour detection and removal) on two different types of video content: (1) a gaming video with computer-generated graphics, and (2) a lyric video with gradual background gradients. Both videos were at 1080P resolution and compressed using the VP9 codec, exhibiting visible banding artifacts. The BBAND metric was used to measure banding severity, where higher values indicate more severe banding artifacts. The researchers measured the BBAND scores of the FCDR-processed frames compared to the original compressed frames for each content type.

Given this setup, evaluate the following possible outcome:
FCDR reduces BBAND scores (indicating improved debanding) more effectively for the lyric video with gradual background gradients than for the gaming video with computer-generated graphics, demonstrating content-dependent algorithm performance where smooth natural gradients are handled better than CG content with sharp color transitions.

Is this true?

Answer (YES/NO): NO